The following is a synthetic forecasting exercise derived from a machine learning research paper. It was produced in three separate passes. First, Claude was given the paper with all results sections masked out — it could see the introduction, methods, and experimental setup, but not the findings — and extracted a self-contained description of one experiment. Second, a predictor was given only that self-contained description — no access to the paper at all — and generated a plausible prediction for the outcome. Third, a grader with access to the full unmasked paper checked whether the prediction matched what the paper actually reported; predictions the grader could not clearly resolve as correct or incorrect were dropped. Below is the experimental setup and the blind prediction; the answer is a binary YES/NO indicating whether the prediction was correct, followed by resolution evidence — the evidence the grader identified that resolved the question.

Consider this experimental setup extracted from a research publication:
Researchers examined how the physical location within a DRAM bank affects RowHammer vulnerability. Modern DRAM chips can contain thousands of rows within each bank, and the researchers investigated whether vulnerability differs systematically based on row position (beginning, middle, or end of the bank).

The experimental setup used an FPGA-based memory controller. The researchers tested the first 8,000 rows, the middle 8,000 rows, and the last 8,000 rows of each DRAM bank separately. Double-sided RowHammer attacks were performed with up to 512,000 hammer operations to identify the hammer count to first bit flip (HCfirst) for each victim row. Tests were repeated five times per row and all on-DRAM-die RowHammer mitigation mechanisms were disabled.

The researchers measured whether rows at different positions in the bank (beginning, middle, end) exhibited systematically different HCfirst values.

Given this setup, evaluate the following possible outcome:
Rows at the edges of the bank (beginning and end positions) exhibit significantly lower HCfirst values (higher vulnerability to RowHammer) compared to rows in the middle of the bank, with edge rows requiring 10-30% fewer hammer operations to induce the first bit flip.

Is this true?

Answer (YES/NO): NO